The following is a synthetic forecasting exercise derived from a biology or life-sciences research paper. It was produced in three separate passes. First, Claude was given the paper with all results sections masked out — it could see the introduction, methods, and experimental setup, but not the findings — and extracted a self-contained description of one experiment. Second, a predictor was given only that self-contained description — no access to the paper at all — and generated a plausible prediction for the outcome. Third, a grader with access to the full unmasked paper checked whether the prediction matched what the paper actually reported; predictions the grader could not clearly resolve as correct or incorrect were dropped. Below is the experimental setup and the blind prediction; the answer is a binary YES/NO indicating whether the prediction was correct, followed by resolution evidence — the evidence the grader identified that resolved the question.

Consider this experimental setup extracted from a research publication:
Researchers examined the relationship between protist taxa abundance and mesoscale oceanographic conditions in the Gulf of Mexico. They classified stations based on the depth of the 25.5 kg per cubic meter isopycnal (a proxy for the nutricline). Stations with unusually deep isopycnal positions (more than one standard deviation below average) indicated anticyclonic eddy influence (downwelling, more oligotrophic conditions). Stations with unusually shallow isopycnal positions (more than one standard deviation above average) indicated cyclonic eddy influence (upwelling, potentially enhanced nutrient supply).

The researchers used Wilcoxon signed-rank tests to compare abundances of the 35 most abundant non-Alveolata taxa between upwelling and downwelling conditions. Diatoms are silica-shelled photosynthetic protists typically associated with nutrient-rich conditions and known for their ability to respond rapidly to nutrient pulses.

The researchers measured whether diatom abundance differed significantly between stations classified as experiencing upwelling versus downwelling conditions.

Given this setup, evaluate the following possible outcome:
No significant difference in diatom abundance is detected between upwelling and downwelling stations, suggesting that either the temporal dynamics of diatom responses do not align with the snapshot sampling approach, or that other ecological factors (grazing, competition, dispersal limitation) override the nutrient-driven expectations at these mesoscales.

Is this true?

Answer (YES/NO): YES